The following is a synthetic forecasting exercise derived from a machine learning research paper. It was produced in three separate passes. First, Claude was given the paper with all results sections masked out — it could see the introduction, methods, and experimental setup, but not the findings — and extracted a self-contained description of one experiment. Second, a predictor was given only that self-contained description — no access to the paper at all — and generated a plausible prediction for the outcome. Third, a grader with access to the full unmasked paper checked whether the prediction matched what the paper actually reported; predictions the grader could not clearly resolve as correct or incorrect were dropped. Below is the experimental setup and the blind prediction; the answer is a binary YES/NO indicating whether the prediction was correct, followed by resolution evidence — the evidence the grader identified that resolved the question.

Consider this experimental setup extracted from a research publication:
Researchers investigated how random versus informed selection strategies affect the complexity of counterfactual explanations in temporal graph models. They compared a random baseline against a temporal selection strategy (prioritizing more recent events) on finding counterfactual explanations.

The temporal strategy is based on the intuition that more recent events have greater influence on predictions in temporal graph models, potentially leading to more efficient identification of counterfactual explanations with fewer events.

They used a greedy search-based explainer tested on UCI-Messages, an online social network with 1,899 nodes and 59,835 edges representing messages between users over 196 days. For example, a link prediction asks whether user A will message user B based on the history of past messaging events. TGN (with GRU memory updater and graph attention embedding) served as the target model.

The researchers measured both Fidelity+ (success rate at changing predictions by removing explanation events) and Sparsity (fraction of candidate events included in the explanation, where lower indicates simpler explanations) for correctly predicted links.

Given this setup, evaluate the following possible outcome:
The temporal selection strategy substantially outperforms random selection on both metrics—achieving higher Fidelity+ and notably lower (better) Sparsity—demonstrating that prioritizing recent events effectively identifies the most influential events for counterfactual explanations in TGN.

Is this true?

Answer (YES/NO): NO